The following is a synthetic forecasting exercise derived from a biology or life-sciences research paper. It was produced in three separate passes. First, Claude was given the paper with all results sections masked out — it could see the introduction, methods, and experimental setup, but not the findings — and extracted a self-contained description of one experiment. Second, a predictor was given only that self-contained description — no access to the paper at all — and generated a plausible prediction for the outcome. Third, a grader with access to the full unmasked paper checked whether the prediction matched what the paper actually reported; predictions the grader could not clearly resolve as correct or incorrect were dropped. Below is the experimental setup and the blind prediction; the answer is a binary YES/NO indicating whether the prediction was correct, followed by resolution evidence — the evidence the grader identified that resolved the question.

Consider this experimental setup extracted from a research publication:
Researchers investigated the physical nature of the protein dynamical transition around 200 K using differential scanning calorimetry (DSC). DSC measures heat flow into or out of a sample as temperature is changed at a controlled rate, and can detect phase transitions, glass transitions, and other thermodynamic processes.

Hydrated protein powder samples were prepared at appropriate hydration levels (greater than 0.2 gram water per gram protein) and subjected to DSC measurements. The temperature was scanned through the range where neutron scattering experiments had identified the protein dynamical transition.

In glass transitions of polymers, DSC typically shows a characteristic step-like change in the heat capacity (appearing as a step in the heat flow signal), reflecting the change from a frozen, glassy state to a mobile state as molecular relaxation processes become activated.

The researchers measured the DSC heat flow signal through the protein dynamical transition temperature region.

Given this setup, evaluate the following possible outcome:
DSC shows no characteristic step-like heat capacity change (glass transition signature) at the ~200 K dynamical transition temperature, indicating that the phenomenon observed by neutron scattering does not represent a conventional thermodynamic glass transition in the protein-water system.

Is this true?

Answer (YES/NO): NO